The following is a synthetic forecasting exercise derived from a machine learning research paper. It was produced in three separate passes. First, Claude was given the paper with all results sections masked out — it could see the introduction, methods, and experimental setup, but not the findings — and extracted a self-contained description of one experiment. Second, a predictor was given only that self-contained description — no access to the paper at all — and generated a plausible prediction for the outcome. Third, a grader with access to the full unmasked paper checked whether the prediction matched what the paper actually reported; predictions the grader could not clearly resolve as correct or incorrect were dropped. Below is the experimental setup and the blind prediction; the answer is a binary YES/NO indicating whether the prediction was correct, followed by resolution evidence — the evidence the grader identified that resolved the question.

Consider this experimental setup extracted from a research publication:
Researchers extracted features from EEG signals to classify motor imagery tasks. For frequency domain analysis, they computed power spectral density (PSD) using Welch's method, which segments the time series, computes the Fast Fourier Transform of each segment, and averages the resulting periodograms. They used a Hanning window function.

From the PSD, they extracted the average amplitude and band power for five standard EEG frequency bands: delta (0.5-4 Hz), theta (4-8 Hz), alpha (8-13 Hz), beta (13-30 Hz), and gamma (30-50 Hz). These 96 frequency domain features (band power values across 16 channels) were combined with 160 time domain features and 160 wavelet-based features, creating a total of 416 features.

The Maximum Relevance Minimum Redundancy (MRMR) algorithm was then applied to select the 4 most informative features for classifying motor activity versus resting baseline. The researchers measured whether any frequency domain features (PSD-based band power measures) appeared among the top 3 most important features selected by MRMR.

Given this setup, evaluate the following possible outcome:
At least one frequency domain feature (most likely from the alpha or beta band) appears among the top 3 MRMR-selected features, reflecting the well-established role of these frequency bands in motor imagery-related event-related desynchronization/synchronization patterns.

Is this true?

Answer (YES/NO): NO